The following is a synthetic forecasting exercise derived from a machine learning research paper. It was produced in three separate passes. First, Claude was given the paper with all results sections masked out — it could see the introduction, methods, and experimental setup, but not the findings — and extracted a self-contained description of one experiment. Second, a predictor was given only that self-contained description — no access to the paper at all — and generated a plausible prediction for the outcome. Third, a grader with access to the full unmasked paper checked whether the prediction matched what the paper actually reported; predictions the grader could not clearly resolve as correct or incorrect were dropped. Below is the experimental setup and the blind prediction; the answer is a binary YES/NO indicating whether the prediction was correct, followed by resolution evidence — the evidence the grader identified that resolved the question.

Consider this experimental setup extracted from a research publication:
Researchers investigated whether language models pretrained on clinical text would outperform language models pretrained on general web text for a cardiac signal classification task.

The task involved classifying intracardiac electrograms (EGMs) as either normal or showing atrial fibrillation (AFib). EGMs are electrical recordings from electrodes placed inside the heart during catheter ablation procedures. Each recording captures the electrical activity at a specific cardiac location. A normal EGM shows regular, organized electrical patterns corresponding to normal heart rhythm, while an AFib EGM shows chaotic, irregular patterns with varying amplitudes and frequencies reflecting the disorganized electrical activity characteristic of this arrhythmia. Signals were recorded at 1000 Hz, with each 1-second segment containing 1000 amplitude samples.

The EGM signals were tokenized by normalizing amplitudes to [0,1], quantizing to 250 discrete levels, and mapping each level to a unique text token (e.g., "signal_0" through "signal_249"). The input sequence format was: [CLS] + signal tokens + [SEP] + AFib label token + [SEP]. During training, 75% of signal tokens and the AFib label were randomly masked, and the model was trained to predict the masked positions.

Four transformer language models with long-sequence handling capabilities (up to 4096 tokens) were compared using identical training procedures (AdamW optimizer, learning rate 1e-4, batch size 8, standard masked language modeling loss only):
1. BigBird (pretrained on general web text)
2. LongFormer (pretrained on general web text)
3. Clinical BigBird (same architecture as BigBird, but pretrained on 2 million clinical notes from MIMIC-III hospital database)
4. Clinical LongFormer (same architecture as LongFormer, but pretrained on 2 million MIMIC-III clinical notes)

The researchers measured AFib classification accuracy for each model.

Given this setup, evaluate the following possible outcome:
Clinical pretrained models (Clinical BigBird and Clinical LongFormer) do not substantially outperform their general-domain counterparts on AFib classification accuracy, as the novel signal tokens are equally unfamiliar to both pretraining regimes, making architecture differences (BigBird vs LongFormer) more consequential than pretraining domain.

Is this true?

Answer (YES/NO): NO